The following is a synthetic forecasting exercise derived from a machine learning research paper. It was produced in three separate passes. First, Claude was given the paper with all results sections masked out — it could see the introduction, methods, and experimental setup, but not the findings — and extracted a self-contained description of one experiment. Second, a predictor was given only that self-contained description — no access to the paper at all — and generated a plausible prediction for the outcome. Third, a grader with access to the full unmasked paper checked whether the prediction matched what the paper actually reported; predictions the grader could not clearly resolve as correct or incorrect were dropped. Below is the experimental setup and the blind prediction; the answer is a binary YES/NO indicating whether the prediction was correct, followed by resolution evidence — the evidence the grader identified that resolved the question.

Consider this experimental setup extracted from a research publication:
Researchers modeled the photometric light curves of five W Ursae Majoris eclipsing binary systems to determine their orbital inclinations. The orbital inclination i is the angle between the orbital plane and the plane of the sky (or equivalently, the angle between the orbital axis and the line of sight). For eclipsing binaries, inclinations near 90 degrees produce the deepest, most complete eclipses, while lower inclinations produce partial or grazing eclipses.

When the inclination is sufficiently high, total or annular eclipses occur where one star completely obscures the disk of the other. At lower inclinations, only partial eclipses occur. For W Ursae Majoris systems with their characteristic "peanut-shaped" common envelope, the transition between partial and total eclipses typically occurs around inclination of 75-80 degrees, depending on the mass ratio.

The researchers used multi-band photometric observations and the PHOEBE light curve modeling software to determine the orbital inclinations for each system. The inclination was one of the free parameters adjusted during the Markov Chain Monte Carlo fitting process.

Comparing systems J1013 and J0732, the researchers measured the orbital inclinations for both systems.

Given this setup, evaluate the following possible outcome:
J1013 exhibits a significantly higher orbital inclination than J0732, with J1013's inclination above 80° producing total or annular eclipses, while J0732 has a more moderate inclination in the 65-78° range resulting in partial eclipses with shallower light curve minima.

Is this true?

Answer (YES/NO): NO